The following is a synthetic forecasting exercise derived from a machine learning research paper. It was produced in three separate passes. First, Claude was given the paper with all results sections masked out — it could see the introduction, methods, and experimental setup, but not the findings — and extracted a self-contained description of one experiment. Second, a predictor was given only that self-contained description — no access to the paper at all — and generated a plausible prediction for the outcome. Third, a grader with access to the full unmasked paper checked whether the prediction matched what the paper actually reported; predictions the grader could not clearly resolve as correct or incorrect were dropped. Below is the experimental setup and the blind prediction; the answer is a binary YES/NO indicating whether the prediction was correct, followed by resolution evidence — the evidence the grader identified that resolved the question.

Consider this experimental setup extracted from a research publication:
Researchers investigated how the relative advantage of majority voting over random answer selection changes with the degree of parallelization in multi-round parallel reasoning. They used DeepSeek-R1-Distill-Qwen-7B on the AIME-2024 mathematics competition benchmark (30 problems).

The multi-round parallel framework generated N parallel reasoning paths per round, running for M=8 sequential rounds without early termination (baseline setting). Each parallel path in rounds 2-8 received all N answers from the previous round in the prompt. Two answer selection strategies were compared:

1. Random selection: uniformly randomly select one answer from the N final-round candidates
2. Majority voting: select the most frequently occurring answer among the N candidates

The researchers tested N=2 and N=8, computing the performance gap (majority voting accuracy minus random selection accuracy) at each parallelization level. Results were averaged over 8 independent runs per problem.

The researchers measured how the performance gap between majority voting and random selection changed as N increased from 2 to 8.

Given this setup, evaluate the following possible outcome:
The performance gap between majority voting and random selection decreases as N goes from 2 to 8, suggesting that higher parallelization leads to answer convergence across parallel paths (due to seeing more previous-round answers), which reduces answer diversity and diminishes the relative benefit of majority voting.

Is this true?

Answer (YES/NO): NO